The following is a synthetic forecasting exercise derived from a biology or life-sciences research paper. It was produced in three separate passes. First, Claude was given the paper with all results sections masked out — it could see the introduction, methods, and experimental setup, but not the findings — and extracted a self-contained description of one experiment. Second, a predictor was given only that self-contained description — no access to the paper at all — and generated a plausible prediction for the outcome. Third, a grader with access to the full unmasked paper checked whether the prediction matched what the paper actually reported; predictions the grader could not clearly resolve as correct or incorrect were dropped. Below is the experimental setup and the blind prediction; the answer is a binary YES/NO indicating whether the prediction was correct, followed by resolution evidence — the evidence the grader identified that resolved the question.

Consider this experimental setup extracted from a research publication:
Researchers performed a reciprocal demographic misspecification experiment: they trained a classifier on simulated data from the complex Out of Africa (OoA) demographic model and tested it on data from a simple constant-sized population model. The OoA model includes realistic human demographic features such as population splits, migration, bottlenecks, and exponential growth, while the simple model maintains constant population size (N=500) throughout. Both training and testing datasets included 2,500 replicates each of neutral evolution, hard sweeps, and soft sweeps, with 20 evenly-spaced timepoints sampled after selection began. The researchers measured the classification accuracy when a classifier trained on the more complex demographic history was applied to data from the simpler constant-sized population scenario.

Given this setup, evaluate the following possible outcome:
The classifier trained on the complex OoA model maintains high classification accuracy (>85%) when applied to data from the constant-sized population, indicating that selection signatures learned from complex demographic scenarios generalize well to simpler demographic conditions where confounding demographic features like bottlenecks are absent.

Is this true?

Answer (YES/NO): YES